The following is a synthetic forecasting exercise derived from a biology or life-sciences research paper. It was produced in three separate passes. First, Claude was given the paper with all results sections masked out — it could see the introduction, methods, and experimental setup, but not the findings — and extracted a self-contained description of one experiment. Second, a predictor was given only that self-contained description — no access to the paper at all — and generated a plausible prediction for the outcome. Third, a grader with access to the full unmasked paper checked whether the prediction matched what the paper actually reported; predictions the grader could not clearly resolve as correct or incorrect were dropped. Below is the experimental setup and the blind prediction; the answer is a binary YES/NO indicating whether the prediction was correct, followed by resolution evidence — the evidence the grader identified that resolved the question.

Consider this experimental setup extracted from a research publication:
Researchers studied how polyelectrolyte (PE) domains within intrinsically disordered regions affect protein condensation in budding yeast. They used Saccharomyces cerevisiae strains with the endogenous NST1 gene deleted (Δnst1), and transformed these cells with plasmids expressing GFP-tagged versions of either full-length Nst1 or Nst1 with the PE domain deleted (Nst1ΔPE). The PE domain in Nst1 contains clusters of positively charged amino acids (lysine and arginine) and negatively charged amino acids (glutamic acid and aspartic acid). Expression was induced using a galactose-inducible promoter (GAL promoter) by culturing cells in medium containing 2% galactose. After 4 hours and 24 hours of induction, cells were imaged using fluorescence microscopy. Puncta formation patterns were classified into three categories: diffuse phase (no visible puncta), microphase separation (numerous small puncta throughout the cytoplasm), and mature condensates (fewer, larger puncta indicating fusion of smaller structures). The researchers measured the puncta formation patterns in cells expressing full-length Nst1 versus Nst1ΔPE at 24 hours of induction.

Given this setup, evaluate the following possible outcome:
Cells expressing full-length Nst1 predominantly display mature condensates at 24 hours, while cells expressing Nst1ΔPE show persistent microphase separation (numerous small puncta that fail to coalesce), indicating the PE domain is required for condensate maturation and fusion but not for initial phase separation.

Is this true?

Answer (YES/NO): YES